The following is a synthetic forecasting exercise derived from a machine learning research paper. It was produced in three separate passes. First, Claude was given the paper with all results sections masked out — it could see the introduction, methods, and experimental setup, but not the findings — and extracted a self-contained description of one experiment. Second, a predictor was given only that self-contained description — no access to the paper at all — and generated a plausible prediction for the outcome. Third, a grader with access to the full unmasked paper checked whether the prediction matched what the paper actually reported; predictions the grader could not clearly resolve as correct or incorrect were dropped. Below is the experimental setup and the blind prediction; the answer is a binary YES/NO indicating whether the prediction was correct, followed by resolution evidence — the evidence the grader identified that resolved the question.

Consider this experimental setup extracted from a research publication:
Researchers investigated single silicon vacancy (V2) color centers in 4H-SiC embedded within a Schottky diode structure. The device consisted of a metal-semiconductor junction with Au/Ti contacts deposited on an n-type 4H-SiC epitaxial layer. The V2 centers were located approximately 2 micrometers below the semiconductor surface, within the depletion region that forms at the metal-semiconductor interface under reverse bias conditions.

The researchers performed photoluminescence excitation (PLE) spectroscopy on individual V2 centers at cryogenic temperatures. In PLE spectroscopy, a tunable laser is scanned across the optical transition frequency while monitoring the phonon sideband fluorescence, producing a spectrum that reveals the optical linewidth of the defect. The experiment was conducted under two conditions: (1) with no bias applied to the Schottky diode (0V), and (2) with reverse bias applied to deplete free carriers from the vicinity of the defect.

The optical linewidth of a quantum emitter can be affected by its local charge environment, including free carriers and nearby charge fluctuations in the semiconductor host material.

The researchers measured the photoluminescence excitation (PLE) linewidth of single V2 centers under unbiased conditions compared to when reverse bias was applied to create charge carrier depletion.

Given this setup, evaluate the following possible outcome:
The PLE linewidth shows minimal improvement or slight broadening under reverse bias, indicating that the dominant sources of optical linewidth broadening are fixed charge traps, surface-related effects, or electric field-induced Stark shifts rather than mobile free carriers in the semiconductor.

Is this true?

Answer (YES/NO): NO